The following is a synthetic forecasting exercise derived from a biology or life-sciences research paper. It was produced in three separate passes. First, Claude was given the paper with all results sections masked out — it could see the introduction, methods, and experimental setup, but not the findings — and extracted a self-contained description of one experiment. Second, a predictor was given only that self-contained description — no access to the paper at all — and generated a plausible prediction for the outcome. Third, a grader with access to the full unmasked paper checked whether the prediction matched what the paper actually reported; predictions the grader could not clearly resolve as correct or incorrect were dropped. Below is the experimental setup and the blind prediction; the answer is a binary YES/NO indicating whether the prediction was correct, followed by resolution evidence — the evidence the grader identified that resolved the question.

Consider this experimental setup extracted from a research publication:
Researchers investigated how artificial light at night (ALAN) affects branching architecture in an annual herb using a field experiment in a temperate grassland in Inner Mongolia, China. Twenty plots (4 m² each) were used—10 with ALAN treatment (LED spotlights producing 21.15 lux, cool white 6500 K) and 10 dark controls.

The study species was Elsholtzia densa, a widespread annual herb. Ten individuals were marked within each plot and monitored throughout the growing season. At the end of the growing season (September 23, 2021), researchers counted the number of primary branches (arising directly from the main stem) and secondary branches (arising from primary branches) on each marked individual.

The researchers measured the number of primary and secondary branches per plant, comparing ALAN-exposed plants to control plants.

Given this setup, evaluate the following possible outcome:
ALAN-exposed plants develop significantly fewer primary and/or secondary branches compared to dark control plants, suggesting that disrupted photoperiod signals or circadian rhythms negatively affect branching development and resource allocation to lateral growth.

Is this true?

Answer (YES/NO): YES